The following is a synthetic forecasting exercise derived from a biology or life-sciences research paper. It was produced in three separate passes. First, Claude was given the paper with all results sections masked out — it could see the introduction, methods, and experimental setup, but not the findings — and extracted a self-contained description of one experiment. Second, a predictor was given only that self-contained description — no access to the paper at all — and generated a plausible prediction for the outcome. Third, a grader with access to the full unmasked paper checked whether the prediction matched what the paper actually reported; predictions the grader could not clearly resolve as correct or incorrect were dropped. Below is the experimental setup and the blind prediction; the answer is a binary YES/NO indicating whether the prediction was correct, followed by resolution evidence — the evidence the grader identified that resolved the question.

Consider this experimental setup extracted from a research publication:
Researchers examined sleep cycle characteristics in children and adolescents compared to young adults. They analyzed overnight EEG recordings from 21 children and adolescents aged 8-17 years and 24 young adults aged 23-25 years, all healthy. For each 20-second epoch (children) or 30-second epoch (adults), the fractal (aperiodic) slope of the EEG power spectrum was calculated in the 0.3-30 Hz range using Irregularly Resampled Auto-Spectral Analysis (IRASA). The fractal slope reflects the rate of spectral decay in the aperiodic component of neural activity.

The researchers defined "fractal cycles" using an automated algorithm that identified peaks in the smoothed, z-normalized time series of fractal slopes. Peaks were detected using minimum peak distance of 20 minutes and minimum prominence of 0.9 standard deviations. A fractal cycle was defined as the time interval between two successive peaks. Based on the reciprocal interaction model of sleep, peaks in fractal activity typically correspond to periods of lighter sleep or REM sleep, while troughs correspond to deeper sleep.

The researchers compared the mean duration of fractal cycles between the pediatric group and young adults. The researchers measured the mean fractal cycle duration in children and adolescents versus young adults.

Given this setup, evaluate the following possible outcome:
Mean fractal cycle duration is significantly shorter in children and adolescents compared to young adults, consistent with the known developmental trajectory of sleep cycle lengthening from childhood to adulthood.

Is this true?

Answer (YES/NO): YES